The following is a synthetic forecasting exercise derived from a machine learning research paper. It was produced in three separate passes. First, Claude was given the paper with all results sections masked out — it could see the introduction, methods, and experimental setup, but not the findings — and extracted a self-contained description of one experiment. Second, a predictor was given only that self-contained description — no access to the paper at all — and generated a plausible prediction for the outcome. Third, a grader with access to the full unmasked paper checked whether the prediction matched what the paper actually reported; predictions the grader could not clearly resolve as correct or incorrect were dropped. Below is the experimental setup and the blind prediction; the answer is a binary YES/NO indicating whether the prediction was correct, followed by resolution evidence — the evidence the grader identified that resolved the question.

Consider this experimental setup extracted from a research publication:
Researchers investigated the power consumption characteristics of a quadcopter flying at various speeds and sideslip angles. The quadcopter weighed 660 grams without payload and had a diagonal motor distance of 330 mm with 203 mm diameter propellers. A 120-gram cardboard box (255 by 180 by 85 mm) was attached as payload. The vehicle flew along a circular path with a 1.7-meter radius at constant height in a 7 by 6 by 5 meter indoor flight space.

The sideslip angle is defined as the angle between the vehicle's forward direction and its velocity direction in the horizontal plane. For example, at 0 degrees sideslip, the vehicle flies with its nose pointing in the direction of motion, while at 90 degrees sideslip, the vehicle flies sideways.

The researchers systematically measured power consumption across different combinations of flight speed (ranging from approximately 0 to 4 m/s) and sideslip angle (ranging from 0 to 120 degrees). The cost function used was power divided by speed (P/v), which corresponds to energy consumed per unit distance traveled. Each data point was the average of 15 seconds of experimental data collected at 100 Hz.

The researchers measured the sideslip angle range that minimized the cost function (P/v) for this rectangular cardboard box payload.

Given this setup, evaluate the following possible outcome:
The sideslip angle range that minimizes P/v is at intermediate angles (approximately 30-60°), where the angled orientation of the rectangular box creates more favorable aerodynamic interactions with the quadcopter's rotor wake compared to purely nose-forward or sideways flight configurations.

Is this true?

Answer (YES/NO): NO